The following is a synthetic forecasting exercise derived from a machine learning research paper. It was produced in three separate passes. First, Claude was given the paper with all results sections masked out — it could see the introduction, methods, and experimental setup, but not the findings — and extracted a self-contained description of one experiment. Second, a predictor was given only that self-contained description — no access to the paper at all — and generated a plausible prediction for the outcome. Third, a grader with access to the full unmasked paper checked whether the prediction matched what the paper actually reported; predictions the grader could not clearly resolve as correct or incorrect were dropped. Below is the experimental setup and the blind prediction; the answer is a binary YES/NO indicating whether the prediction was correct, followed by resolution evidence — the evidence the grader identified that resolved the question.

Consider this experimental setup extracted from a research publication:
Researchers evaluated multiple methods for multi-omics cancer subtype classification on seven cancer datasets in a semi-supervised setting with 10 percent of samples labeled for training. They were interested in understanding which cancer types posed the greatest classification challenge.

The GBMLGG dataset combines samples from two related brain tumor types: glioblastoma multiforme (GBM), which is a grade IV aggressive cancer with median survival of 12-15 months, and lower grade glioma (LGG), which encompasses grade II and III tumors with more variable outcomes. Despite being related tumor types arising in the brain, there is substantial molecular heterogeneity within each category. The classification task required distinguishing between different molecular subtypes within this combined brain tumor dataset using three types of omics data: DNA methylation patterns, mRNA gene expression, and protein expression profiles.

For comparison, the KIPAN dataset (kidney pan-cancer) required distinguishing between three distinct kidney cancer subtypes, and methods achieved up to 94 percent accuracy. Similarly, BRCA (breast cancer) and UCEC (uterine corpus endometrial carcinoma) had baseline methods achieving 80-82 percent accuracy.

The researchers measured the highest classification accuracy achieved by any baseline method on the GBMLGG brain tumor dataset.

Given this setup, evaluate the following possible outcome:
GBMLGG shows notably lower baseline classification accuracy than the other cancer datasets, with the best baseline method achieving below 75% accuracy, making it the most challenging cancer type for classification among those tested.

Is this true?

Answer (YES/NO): YES